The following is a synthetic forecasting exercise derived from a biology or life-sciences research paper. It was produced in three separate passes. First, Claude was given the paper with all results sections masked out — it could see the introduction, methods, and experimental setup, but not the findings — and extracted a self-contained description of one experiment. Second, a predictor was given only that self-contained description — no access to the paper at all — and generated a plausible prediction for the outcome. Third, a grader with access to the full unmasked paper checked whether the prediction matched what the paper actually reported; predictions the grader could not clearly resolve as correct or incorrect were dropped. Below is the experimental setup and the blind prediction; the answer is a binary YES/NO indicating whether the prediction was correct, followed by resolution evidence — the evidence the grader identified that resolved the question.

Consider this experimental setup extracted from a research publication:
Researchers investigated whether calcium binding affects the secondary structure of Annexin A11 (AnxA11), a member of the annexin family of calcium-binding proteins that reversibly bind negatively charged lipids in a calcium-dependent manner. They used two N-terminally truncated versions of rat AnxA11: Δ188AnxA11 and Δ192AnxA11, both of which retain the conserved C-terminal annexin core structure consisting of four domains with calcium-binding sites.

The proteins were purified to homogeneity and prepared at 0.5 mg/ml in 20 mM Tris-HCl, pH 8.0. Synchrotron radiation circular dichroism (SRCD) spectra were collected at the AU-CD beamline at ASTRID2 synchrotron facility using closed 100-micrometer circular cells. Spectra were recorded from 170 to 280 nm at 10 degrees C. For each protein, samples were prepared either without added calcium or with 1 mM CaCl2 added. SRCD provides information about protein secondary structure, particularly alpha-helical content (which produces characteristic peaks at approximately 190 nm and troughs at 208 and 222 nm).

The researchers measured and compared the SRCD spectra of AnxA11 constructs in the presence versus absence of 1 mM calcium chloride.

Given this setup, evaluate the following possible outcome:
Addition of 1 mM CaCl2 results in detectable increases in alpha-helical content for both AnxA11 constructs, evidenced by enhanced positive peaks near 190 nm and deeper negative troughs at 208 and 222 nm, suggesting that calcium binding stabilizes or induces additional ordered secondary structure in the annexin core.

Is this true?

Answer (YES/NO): NO